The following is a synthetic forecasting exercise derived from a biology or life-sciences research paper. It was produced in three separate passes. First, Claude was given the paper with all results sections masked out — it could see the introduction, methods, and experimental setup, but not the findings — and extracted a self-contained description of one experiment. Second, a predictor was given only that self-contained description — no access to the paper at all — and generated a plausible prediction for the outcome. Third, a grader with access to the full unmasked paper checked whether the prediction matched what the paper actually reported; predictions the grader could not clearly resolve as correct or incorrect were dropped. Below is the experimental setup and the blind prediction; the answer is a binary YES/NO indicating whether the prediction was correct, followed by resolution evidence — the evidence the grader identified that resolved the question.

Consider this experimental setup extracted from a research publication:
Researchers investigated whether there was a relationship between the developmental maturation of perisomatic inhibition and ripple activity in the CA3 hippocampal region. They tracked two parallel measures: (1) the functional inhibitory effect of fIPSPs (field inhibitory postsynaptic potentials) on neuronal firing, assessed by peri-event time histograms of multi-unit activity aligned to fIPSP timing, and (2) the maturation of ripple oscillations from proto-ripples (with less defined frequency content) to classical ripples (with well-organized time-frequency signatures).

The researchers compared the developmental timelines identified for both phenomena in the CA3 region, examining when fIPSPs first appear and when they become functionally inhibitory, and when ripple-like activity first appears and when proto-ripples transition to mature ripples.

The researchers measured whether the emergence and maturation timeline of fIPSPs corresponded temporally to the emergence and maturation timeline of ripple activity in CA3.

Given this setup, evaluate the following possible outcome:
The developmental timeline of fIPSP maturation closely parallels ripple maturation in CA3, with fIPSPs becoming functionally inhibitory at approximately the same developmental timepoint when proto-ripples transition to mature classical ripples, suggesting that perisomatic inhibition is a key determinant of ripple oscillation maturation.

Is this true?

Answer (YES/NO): YES